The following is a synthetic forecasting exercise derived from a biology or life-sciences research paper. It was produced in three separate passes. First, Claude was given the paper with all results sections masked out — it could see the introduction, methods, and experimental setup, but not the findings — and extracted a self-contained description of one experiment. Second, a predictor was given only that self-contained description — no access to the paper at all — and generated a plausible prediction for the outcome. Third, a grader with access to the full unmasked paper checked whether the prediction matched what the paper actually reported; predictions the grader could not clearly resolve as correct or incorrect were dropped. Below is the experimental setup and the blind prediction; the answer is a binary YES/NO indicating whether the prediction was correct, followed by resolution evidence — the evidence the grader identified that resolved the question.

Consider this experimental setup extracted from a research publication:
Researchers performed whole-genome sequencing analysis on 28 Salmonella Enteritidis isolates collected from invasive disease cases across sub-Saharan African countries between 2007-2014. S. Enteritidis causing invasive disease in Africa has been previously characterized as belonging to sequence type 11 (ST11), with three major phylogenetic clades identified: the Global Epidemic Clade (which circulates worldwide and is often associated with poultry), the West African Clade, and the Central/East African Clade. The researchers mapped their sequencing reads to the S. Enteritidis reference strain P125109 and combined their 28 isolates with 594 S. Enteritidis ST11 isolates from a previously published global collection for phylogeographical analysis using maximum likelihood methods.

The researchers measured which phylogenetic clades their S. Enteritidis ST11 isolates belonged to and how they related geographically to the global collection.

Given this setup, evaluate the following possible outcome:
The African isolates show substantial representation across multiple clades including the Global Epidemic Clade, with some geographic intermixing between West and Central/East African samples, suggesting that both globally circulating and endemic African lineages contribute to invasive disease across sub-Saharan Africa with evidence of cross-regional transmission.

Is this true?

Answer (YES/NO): NO